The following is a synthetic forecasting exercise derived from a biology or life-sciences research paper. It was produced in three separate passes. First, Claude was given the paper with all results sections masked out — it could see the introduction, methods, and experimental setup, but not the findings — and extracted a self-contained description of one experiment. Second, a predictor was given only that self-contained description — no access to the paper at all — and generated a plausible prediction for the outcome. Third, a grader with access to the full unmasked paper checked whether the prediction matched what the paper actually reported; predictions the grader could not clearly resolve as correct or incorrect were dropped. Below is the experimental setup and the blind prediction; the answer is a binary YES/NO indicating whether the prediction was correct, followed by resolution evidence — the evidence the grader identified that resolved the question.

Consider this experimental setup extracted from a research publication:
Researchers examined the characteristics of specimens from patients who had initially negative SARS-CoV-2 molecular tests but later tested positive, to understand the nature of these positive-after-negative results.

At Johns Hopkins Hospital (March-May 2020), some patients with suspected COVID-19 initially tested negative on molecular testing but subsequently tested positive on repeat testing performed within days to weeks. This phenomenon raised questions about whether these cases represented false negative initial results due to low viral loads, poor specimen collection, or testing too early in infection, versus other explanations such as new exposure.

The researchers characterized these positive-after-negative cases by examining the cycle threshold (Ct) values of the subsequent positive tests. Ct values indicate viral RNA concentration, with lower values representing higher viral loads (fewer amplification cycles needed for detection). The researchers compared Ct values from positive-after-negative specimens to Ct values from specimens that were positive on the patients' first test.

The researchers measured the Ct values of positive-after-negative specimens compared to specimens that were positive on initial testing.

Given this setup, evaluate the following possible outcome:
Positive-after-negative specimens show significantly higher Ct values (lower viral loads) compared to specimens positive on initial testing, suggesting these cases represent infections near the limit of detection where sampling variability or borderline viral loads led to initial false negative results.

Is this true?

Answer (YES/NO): YES